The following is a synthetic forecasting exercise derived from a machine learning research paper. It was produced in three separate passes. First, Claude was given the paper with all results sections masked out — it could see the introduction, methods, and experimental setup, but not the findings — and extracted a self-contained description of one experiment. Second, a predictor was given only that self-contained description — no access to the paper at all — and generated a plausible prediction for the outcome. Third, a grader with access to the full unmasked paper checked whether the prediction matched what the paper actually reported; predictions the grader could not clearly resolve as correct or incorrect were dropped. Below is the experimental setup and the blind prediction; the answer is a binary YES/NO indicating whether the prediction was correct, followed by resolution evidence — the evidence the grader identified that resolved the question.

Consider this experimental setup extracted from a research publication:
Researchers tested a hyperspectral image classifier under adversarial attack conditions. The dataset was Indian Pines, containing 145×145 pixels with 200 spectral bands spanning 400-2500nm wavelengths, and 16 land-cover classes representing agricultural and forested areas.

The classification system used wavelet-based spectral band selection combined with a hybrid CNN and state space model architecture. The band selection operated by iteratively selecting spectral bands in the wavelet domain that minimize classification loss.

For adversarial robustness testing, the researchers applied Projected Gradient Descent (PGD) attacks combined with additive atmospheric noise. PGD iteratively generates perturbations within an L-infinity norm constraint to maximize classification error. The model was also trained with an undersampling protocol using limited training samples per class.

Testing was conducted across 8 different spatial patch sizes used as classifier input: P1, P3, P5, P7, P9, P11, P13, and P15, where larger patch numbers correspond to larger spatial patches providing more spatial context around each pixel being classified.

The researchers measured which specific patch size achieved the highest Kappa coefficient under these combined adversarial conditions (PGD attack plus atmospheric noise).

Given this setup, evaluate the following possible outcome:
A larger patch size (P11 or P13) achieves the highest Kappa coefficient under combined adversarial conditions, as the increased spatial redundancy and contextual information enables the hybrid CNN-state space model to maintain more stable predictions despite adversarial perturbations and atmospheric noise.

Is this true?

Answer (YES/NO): YES